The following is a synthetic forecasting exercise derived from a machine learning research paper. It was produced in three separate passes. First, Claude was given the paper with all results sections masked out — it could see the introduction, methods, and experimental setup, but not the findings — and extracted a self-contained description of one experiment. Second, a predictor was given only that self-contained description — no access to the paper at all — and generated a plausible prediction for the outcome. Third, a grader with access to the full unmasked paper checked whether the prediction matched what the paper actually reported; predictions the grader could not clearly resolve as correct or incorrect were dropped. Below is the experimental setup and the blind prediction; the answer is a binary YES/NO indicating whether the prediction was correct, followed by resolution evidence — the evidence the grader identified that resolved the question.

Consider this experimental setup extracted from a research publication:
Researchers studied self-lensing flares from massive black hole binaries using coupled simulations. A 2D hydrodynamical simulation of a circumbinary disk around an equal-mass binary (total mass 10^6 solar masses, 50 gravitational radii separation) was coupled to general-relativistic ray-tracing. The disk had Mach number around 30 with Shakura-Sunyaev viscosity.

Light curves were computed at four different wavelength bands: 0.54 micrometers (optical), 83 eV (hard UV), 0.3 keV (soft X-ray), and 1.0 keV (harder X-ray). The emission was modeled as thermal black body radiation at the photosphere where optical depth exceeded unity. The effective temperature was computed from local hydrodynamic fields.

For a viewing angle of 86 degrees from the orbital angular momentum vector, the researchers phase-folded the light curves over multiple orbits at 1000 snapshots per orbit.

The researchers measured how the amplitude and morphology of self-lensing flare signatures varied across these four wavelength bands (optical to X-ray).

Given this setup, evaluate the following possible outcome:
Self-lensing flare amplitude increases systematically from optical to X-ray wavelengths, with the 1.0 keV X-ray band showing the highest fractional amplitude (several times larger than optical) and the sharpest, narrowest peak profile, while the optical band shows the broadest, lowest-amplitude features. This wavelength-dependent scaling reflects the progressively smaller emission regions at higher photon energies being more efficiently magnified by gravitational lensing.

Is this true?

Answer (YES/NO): NO